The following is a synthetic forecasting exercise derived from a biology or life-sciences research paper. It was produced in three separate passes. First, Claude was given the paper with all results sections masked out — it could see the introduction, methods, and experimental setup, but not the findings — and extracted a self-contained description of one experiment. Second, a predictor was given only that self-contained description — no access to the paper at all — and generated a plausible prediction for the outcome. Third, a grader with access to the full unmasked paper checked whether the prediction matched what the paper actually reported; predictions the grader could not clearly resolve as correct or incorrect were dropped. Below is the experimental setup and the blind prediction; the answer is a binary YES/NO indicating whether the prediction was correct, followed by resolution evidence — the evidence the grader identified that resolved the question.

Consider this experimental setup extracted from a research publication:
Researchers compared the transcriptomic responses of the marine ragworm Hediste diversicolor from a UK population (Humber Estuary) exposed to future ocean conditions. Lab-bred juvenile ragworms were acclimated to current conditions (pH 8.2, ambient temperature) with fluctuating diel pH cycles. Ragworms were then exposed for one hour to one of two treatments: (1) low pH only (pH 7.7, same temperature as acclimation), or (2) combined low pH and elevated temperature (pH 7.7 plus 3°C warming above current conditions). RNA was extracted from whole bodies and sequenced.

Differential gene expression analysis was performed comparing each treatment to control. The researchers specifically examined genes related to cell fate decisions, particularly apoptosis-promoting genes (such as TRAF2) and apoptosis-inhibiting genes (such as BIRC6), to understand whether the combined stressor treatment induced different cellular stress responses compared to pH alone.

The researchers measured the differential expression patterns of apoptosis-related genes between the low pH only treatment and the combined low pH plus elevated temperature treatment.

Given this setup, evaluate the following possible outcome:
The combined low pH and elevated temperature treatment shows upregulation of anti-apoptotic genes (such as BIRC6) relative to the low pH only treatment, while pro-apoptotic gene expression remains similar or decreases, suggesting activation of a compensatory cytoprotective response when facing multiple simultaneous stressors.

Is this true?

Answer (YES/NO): NO